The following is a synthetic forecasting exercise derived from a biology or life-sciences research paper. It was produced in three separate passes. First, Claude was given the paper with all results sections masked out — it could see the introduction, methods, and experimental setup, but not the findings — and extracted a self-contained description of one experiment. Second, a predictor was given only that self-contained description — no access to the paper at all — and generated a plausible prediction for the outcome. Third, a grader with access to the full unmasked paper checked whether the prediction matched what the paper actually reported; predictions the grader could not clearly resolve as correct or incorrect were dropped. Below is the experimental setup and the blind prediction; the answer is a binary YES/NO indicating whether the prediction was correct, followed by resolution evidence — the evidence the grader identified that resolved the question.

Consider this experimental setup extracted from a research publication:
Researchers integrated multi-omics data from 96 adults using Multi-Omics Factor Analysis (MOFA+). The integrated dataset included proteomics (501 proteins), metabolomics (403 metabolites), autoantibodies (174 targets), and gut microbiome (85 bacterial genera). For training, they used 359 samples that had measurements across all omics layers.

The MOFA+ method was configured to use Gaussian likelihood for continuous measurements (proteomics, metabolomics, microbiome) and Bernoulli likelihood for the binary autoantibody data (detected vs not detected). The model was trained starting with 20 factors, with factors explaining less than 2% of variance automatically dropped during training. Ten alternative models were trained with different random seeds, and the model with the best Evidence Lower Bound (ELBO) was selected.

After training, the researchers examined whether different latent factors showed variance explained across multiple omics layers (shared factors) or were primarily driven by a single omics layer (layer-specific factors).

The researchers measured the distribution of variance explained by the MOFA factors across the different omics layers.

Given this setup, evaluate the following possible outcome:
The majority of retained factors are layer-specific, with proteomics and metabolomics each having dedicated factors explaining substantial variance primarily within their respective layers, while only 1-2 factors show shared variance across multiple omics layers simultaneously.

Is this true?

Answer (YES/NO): YES